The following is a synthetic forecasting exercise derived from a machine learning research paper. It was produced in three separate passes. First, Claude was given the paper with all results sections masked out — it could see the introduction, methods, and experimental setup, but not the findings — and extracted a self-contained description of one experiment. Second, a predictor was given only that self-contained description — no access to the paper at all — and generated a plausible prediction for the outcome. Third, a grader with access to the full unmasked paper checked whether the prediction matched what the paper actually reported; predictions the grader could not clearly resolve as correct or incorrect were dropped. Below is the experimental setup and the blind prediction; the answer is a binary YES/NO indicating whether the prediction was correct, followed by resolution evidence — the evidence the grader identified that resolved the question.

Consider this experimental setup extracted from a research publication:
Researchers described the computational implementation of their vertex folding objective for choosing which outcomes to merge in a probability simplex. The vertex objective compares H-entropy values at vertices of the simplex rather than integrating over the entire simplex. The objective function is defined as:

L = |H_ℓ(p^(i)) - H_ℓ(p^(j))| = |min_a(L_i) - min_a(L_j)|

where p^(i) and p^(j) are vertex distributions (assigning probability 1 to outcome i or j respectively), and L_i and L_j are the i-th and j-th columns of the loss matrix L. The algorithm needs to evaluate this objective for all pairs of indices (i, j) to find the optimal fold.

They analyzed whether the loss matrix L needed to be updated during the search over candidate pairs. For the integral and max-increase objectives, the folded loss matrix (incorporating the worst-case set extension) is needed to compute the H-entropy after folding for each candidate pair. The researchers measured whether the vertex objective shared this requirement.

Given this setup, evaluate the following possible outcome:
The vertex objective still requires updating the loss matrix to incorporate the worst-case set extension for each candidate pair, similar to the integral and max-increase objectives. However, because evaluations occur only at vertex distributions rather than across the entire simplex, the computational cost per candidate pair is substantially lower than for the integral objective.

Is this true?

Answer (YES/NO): NO